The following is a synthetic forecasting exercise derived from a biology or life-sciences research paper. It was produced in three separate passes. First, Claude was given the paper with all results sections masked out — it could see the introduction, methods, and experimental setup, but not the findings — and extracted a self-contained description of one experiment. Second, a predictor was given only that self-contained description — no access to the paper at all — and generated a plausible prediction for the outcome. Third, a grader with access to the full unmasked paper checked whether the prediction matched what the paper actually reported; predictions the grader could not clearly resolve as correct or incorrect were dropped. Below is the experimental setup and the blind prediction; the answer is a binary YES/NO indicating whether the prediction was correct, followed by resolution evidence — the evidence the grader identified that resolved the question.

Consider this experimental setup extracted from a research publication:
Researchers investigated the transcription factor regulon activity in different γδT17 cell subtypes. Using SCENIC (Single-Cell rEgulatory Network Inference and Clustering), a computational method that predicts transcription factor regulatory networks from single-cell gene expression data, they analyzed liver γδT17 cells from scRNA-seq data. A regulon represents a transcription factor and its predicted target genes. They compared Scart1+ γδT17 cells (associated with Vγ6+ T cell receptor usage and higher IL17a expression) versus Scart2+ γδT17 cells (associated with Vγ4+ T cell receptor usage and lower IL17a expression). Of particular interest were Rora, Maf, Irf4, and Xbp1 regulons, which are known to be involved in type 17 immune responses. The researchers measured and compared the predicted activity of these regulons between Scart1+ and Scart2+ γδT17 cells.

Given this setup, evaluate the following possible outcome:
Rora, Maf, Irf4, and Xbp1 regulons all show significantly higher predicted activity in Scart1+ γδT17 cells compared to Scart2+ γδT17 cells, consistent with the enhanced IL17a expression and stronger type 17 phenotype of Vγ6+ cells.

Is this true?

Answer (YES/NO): YES